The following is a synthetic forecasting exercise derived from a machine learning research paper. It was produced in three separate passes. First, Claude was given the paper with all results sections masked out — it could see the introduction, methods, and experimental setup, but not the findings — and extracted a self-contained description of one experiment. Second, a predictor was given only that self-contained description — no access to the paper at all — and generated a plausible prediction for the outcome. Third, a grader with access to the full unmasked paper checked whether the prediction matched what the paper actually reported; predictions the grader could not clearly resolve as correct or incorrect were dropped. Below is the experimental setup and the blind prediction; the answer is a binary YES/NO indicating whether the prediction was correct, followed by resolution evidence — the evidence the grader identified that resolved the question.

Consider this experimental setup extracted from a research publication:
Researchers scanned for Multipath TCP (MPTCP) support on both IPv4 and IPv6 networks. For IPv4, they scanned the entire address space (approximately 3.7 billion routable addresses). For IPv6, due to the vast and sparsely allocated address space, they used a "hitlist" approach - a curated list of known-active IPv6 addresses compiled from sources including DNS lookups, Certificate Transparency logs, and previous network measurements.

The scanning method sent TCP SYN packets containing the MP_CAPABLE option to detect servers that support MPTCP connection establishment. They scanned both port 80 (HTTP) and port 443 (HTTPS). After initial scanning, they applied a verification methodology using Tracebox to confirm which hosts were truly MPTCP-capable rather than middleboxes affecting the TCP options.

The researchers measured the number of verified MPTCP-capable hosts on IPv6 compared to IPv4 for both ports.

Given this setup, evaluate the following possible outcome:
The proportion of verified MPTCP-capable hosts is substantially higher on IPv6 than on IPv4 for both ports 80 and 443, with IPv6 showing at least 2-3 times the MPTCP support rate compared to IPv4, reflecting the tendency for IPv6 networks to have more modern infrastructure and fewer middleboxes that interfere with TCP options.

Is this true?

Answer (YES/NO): NO